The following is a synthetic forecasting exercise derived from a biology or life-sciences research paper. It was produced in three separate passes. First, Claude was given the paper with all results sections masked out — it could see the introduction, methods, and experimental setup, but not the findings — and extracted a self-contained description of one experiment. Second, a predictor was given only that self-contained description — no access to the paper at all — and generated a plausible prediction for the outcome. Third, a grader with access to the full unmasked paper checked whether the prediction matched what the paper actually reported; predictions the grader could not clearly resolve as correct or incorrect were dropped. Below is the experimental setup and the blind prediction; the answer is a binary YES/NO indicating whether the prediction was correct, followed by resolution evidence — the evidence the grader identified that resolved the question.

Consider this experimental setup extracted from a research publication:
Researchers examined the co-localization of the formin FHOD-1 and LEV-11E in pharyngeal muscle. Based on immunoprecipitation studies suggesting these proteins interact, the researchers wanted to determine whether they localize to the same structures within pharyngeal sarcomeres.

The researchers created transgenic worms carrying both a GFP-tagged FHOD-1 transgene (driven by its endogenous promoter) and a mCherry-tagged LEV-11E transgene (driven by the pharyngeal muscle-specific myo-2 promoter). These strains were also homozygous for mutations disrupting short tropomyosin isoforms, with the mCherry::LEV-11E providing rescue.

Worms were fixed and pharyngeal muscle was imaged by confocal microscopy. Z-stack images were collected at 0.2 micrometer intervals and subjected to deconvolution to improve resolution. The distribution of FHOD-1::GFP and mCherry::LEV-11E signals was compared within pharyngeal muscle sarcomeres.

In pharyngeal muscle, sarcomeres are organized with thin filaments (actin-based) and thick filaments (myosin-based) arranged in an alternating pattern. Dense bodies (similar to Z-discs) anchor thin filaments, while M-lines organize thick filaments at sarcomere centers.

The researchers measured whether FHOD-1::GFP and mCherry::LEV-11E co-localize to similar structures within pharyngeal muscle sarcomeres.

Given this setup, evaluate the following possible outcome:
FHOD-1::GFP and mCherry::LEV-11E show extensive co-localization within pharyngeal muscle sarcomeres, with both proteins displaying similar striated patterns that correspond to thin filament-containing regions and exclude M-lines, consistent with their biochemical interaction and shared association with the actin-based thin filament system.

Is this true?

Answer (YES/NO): NO